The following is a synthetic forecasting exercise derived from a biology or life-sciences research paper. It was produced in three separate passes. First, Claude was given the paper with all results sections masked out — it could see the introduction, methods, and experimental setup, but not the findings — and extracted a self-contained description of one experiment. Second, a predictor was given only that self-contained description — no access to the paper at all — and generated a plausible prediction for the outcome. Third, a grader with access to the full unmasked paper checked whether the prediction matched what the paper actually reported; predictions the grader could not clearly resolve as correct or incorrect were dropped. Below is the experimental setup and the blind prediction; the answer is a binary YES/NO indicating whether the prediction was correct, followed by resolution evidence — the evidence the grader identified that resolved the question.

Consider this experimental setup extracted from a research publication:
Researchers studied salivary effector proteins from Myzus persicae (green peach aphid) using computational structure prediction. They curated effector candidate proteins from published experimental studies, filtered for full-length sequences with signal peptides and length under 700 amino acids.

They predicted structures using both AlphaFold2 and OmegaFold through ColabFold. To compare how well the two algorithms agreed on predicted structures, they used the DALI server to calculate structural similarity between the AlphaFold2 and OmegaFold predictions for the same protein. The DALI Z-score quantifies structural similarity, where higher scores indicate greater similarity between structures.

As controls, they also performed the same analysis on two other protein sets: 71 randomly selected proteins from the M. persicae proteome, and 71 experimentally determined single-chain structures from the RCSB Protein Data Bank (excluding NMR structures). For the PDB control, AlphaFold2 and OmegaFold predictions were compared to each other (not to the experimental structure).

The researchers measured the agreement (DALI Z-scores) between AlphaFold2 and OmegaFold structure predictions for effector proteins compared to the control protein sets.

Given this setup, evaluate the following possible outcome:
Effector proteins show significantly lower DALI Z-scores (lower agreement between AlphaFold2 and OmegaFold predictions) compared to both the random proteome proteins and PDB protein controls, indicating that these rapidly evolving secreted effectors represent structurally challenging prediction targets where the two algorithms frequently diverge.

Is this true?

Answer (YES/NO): NO